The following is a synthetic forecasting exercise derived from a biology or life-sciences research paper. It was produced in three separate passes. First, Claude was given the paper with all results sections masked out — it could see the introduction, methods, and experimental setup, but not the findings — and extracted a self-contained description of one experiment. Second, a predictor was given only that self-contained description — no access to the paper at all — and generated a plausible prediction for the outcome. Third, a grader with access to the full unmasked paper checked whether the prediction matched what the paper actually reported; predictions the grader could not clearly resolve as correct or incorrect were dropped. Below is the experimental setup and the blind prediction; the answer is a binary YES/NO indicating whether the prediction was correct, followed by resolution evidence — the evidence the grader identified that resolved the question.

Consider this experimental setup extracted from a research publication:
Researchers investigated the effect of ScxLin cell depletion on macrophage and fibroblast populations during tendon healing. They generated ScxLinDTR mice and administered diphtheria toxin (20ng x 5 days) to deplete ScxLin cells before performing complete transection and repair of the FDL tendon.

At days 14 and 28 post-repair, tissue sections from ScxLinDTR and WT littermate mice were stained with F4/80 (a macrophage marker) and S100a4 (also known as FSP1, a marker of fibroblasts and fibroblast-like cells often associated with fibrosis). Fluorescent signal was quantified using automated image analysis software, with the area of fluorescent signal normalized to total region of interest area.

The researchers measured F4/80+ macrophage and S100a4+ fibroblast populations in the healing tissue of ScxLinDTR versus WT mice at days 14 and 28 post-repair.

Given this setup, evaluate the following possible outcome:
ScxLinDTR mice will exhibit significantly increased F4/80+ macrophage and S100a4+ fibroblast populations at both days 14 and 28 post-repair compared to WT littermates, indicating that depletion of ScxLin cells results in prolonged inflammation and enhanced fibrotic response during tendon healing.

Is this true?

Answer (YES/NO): NO